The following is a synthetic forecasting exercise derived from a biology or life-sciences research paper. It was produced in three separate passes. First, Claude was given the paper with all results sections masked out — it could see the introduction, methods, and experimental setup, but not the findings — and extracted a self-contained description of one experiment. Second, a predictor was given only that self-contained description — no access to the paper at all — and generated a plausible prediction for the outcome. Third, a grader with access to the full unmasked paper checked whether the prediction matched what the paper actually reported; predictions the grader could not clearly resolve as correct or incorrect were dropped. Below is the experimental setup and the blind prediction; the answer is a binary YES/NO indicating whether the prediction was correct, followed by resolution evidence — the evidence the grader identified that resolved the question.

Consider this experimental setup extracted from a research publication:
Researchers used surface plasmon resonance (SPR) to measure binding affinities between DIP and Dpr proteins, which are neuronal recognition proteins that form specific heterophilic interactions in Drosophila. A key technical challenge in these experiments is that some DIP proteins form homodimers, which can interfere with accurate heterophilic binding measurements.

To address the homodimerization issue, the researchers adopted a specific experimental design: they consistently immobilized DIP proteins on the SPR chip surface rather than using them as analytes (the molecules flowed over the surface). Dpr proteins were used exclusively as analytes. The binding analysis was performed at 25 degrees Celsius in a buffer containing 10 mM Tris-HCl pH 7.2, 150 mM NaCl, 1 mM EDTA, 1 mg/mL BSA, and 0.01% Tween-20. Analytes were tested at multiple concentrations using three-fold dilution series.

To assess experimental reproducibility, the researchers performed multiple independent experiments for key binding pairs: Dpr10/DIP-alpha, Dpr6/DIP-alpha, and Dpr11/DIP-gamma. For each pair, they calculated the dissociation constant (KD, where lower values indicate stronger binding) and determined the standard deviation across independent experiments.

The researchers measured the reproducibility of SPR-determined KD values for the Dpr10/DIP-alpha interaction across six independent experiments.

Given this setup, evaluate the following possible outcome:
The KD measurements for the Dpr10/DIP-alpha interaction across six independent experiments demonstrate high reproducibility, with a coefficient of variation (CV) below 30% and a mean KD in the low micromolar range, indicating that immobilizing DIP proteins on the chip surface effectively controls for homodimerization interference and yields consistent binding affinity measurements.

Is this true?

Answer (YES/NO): YES